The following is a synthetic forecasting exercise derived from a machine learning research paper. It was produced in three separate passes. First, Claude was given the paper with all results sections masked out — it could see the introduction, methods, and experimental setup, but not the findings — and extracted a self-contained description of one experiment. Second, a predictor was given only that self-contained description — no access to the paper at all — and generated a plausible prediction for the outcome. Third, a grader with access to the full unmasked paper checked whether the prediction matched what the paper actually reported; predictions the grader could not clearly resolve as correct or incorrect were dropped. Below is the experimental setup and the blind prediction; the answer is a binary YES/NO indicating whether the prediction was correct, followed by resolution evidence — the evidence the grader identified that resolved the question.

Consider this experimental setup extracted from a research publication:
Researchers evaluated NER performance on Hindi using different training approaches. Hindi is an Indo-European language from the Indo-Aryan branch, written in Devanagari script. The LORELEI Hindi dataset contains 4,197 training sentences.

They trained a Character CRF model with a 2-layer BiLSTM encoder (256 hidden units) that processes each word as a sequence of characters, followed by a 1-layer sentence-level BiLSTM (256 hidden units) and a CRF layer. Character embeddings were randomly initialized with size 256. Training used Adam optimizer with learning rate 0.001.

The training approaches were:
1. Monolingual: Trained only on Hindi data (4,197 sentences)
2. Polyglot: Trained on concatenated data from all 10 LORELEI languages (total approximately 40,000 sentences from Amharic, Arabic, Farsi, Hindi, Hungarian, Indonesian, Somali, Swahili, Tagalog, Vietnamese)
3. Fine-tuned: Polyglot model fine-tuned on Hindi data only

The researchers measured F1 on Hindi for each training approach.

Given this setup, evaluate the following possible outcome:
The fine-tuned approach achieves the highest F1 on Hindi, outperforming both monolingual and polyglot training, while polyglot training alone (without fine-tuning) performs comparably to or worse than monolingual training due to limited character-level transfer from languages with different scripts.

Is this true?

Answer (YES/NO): NO